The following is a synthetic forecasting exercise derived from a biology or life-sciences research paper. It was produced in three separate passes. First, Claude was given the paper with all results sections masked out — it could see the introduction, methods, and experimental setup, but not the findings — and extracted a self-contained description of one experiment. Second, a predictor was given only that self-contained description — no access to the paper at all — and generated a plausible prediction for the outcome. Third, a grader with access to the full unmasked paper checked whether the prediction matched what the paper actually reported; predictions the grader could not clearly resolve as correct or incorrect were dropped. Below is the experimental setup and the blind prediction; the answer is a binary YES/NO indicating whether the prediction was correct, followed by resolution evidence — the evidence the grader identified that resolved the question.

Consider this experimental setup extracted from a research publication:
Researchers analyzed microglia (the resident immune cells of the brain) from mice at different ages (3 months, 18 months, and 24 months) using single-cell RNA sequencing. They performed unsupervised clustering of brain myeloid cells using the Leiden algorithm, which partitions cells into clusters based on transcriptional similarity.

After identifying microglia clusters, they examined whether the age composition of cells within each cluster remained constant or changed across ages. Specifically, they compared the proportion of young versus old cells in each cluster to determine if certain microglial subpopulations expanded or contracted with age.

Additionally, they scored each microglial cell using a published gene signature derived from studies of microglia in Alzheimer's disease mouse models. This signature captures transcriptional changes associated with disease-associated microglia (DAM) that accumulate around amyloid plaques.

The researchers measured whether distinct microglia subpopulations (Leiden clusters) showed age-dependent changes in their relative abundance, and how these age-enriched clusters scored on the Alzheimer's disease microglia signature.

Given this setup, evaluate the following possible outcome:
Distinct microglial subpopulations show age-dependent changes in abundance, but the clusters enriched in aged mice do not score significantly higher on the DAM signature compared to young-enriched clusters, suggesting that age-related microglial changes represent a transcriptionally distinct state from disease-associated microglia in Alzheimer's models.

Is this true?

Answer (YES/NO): NO